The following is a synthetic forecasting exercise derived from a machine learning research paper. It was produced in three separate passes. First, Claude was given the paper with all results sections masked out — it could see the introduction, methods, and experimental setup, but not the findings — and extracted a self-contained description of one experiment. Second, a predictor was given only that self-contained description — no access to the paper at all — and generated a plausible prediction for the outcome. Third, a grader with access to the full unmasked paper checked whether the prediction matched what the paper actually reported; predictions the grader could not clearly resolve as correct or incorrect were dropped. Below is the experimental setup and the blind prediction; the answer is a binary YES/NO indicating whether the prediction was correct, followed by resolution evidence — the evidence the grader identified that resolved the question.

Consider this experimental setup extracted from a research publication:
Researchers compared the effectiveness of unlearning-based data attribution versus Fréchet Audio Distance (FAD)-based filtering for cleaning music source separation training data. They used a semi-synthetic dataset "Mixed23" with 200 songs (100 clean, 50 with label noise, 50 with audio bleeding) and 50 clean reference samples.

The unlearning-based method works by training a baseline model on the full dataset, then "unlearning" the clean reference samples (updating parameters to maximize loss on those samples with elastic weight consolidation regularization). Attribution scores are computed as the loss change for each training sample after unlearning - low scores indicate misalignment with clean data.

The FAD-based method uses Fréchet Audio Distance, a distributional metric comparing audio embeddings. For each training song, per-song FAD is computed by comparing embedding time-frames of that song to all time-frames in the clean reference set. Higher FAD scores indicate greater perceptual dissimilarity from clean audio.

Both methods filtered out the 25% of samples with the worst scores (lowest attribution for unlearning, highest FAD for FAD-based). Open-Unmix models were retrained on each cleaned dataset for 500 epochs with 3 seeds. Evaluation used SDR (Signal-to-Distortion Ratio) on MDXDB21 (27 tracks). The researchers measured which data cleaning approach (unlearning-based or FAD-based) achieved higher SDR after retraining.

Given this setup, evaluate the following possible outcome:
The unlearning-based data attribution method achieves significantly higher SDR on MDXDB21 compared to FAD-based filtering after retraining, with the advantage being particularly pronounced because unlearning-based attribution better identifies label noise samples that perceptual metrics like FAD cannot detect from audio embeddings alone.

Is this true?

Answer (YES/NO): NO